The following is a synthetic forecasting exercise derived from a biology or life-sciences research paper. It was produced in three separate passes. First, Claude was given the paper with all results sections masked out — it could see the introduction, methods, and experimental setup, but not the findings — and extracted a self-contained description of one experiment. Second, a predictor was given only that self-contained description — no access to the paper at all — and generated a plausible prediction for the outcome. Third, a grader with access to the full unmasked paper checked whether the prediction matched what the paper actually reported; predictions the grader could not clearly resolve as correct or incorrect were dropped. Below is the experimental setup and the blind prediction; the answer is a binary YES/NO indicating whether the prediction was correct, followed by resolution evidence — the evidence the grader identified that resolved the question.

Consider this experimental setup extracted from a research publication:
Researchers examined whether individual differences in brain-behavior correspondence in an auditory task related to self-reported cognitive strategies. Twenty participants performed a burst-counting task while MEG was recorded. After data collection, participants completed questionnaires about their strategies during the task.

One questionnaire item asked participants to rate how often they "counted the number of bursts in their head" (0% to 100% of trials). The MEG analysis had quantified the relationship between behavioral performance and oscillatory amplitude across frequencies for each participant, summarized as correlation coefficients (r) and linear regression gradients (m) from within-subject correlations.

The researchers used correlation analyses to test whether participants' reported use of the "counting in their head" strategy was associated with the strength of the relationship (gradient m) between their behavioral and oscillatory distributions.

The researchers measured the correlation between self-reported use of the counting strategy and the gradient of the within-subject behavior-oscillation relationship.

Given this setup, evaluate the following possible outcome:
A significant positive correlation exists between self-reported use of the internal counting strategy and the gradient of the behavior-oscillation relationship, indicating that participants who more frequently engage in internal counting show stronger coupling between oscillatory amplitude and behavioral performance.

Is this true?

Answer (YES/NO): YES